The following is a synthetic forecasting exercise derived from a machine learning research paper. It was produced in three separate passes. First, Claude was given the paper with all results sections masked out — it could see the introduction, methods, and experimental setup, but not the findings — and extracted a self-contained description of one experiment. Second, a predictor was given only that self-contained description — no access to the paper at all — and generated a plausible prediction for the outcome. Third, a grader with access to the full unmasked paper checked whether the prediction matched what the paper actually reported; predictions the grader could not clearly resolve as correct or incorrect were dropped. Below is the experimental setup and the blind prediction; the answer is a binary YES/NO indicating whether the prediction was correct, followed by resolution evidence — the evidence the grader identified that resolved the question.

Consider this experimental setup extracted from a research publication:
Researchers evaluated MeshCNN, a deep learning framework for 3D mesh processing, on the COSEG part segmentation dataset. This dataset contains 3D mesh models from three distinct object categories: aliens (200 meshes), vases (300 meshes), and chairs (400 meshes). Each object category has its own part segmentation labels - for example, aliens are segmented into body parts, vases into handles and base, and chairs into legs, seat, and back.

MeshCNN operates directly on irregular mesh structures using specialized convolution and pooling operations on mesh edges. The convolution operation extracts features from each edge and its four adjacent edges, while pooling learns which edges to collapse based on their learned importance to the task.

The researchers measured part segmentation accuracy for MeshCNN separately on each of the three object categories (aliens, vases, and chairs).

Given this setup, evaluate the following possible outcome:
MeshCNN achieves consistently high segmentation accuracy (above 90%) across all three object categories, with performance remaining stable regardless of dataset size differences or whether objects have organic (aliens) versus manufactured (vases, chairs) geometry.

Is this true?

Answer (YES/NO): YES